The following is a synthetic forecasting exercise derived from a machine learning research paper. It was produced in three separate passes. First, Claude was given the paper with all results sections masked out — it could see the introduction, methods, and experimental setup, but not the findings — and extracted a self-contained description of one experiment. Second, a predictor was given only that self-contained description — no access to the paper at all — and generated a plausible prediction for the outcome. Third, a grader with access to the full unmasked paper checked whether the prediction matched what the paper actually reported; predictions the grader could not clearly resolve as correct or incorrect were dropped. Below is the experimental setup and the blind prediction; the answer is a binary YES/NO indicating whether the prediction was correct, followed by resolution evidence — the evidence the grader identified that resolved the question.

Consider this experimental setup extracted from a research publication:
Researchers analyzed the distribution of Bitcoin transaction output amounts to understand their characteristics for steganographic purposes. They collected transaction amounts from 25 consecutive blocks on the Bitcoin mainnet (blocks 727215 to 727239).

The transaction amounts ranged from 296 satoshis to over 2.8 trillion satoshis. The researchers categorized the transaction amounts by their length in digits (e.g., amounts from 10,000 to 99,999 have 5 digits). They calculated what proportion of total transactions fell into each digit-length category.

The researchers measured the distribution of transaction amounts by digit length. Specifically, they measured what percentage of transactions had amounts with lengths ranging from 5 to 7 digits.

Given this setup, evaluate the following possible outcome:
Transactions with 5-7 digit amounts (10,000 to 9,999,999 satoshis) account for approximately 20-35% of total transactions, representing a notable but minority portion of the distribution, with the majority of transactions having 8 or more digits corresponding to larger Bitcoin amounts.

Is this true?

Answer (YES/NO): NO